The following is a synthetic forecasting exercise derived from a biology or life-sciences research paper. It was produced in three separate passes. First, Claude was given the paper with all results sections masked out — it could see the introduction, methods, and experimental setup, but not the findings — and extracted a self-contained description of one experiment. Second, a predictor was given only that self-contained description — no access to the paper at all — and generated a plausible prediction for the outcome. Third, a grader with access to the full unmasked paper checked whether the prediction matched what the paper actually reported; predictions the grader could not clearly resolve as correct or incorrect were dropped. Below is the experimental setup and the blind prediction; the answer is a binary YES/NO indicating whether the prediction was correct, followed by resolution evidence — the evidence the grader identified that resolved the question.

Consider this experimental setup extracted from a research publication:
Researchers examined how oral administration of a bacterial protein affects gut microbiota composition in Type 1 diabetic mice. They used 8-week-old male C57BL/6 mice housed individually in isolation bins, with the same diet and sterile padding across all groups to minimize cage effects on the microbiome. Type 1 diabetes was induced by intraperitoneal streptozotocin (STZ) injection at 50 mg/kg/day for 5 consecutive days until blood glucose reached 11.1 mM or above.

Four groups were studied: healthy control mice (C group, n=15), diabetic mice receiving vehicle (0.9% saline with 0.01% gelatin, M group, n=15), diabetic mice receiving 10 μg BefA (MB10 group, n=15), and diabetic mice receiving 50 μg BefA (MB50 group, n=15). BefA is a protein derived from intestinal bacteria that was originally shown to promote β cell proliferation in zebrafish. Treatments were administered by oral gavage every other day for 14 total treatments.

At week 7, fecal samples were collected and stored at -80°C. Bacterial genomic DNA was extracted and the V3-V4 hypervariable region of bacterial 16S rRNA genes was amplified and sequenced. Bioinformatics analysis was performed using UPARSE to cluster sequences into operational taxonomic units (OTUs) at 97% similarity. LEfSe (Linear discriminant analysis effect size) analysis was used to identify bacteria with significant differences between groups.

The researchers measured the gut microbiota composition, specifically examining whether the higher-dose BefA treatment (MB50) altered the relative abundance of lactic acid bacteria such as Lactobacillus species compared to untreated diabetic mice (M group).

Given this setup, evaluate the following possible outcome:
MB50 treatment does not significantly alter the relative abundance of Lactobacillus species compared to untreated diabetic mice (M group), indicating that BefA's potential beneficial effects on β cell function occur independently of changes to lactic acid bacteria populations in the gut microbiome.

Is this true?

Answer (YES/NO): NO